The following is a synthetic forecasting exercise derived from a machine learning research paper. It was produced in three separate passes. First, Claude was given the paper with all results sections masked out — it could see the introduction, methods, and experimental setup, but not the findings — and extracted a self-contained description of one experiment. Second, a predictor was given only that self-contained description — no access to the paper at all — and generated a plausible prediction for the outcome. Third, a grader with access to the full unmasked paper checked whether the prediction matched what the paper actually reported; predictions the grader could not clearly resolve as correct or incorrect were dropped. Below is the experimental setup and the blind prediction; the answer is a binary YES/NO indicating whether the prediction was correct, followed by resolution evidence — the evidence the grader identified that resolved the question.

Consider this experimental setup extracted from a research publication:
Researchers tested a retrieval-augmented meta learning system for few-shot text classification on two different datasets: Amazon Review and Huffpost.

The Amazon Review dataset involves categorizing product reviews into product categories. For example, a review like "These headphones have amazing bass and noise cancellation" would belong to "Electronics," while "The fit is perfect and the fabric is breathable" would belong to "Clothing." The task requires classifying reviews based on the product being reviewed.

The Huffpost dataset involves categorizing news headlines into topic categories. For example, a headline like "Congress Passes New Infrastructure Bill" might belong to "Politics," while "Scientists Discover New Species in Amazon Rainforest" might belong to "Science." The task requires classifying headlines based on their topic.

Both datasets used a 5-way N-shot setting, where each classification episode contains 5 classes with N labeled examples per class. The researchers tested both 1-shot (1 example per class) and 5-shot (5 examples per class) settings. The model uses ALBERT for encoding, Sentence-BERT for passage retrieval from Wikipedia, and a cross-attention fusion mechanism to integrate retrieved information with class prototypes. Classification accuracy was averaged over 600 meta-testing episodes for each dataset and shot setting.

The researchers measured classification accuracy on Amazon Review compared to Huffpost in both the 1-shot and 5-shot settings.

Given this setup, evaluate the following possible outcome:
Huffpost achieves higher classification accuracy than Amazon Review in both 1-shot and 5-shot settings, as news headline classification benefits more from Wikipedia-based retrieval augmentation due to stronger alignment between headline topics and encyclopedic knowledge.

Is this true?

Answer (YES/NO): NO